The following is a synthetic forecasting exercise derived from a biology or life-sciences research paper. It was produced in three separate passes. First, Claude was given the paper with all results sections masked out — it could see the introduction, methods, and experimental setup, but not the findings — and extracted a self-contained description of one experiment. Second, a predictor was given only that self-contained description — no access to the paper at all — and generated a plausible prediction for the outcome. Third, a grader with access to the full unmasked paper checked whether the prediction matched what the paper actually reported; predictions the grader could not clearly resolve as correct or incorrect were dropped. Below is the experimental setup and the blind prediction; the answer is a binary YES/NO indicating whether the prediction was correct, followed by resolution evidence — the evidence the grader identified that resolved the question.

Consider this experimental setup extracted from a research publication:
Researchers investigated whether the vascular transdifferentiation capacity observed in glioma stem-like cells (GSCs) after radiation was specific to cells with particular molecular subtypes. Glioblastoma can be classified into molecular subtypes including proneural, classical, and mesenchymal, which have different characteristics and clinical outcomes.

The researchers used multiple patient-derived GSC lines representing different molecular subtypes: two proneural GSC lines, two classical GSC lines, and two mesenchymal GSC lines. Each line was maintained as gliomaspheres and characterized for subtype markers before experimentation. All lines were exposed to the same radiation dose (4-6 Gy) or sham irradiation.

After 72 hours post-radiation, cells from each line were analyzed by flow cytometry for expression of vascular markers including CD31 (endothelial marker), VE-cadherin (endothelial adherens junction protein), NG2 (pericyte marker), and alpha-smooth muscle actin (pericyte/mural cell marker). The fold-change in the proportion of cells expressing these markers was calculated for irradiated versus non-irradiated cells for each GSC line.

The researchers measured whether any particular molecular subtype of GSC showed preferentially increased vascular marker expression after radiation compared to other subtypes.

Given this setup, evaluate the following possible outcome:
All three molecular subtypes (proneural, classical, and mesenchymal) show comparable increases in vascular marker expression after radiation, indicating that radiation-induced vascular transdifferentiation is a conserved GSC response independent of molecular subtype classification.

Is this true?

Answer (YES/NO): NO